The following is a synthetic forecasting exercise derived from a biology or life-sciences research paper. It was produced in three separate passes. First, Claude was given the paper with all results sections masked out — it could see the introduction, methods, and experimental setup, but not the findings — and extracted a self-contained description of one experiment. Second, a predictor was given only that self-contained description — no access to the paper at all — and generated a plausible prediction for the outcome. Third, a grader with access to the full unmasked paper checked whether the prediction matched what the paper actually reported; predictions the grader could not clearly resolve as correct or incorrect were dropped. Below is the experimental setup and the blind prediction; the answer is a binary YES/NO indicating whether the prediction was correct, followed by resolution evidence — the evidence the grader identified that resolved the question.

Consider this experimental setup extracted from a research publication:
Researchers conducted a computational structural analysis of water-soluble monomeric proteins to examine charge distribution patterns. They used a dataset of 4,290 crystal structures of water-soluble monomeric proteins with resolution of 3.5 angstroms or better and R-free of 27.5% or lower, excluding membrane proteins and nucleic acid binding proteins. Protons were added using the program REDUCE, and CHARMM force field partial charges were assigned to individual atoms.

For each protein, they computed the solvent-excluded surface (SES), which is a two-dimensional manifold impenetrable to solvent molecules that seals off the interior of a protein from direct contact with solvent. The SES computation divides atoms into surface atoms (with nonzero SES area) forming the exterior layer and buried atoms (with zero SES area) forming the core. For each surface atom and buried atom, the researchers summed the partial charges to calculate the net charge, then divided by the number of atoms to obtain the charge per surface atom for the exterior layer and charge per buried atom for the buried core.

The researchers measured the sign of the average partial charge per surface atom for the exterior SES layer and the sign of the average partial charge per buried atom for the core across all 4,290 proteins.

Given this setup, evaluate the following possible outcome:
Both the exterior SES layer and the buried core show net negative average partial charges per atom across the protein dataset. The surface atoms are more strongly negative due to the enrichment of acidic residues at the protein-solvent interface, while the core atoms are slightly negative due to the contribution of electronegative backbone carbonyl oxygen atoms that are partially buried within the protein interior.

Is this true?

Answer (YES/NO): NO